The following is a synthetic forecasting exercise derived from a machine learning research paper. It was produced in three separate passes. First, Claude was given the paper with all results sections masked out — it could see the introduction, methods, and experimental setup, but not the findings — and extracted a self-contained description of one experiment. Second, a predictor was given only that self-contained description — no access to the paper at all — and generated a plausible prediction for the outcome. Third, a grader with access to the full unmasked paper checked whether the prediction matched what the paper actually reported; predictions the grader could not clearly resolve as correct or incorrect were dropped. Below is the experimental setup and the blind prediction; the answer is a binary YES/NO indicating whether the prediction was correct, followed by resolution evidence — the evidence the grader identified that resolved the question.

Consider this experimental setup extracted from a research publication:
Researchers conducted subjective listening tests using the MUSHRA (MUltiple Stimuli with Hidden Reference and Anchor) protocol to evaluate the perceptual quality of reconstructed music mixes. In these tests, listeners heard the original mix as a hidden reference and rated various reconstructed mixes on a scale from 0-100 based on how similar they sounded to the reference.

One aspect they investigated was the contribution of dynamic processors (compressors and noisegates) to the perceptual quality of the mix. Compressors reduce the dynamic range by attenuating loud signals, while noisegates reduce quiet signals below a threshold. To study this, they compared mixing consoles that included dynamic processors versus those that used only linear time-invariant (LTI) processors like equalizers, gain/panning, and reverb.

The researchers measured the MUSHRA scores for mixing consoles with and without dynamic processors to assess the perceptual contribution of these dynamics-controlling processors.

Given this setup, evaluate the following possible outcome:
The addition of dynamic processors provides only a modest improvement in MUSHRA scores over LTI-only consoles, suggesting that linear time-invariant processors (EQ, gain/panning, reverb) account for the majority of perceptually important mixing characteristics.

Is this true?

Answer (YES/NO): YES